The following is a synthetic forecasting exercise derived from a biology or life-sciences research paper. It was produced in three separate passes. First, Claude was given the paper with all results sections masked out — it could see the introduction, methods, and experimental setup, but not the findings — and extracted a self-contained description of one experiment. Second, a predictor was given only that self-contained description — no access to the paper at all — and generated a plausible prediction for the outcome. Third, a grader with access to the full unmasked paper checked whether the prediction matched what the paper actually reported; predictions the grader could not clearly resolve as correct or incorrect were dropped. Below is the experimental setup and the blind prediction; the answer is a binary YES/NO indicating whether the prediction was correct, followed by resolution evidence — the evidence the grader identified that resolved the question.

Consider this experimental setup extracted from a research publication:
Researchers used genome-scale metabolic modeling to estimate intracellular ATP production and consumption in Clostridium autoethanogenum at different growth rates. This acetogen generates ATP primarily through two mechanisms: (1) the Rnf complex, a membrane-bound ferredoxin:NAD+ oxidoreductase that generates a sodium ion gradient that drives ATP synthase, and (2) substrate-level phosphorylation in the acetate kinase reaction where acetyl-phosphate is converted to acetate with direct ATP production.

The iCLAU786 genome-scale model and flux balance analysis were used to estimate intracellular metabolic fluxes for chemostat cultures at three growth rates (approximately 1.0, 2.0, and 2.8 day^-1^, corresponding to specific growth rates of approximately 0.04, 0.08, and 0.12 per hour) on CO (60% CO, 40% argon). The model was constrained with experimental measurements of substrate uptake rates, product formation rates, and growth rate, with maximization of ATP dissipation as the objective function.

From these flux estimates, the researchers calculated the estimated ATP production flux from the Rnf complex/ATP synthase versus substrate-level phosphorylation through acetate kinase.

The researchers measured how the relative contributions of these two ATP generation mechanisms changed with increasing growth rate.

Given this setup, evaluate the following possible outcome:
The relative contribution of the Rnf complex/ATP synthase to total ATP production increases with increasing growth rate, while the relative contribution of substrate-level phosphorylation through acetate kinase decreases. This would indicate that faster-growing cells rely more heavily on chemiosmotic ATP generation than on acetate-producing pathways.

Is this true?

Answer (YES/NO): NO